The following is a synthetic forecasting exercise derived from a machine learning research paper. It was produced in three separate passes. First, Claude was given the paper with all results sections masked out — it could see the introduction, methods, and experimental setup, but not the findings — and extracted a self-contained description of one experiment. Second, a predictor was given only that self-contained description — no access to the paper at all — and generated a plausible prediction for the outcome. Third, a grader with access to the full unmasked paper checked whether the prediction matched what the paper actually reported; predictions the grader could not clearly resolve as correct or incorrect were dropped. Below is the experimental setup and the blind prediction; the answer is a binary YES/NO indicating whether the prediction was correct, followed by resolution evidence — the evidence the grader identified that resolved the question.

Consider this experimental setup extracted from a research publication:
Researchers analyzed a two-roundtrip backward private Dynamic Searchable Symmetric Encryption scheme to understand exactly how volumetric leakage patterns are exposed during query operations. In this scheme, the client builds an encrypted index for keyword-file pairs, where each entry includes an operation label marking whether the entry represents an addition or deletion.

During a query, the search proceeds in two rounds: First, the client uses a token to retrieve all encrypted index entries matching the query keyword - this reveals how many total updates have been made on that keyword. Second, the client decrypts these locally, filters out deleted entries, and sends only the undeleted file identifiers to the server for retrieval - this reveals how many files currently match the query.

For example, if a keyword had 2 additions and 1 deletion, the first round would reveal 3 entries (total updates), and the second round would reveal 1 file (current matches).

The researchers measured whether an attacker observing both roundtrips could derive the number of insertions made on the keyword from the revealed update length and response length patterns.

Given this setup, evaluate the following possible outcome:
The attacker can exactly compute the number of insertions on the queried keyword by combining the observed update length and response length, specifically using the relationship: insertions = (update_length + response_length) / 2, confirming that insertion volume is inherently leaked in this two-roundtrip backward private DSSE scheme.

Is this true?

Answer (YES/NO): YES